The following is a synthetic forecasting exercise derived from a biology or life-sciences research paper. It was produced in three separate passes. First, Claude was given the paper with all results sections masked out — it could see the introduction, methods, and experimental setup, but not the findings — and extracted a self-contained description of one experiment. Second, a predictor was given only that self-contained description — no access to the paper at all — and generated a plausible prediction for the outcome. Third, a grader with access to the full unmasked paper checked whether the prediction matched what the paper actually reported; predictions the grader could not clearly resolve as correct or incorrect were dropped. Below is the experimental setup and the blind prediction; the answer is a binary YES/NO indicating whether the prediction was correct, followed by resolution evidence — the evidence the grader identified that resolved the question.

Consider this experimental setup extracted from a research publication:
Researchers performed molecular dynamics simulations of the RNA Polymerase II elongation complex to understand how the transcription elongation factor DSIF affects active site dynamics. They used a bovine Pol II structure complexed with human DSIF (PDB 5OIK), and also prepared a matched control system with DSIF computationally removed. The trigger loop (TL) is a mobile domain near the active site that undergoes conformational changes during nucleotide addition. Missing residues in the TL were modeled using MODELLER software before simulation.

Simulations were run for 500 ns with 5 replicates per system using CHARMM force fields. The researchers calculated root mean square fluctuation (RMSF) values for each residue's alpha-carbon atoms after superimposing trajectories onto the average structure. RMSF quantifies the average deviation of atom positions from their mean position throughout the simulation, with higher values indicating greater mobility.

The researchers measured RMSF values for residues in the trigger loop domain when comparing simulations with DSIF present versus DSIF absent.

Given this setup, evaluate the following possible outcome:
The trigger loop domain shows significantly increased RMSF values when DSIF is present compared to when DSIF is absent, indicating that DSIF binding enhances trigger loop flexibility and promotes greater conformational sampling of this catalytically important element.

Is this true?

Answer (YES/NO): YES